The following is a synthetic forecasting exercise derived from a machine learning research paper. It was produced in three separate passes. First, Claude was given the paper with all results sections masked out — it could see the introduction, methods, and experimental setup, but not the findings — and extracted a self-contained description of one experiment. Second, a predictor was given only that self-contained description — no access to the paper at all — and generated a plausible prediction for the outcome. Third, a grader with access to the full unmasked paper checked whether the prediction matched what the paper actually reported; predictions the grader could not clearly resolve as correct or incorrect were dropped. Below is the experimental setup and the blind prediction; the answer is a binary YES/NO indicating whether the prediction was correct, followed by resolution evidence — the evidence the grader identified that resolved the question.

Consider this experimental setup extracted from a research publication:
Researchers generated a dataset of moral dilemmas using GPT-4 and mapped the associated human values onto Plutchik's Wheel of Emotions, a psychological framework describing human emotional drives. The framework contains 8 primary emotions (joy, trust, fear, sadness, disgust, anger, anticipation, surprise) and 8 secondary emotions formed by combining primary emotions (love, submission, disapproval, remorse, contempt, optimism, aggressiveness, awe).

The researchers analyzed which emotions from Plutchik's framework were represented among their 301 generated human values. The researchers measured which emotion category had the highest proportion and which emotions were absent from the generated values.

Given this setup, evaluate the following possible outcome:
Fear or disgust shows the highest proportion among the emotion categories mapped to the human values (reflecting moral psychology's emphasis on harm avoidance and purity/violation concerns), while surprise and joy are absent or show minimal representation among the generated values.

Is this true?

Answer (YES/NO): NO